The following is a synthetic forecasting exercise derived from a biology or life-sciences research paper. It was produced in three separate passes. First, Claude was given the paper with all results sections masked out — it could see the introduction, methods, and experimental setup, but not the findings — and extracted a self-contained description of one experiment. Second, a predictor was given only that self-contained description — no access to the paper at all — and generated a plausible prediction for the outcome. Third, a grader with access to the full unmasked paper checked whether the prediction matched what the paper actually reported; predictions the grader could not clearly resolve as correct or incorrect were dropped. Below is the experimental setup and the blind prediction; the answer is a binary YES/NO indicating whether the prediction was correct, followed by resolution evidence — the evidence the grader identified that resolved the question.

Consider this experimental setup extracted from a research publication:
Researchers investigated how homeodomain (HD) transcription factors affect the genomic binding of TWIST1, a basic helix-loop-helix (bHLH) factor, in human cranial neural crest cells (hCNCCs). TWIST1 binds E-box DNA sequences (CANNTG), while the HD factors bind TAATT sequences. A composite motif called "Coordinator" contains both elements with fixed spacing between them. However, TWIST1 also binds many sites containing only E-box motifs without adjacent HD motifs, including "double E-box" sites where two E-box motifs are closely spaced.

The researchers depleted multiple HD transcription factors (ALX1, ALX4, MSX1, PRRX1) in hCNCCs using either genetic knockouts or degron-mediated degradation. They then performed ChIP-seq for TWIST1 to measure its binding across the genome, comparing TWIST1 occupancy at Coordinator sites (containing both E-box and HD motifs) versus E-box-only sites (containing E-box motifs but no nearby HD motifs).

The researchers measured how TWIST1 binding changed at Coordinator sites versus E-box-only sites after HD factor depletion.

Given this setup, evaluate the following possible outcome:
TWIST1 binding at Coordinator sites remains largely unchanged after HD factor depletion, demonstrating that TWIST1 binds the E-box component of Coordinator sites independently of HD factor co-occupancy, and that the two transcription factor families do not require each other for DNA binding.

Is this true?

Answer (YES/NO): NO